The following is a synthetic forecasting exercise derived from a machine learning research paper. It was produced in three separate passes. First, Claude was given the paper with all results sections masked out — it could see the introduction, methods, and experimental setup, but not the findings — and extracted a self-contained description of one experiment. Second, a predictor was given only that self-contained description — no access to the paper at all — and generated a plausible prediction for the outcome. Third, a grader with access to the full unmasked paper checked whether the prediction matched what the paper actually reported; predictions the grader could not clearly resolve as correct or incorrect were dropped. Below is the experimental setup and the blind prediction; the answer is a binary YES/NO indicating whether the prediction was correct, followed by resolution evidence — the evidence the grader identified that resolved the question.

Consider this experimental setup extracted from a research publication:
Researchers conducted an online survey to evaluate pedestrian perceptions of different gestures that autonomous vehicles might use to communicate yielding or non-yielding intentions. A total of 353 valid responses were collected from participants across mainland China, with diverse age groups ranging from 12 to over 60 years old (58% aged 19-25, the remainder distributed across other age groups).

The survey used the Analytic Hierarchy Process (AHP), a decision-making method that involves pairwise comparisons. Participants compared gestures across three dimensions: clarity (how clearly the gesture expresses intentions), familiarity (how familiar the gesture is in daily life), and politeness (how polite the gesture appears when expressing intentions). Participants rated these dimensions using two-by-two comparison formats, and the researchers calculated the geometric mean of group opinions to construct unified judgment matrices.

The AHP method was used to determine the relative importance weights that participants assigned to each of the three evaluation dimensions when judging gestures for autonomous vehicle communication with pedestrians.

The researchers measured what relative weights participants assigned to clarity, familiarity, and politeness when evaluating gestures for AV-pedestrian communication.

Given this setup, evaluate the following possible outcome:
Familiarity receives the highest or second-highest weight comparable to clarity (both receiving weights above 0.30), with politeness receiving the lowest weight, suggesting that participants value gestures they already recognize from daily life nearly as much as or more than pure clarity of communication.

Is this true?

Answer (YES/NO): NO